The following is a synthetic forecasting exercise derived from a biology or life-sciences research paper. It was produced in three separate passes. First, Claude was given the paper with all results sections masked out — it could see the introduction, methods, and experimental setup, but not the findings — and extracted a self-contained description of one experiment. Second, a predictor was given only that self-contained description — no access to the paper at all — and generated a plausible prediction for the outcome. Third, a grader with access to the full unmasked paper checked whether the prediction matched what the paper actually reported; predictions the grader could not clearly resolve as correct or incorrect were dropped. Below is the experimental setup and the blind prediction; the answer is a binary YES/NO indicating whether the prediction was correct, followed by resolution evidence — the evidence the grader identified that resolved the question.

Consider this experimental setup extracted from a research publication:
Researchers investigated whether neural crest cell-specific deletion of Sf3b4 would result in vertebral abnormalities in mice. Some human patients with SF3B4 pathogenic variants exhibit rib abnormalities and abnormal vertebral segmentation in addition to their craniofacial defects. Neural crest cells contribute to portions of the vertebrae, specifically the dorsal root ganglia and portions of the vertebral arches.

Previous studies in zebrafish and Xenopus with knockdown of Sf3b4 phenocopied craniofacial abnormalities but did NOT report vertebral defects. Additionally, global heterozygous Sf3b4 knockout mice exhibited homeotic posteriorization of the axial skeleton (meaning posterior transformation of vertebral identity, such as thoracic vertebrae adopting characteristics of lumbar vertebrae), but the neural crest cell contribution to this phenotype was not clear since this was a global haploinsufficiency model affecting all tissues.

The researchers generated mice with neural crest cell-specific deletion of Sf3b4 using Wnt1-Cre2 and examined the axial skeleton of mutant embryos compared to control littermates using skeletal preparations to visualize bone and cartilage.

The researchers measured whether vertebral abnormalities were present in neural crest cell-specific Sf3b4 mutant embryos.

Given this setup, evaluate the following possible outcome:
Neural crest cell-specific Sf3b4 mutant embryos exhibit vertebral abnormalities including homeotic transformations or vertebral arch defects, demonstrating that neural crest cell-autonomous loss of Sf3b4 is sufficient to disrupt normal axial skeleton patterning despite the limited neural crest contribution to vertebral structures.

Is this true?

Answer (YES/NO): NO